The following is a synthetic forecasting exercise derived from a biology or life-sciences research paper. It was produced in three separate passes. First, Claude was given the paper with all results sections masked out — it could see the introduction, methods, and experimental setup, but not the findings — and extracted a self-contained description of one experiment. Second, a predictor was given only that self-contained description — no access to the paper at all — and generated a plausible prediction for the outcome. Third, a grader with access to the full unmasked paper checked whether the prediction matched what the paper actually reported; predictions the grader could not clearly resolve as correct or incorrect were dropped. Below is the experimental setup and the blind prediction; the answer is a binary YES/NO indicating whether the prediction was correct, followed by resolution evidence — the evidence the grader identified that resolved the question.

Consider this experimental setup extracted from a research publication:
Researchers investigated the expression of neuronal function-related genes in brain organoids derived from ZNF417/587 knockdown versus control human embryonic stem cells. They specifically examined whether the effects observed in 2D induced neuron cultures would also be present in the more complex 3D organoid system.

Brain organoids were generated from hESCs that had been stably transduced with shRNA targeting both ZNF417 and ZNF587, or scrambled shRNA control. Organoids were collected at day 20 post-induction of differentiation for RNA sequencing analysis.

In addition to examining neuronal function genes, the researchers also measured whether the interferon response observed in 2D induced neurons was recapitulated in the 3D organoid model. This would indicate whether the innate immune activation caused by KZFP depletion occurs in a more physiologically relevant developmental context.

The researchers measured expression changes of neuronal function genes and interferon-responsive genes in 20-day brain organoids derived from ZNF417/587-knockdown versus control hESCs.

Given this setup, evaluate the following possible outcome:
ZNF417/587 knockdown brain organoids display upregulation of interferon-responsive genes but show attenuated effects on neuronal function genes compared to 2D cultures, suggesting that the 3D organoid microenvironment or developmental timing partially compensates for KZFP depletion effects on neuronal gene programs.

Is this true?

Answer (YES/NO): NO